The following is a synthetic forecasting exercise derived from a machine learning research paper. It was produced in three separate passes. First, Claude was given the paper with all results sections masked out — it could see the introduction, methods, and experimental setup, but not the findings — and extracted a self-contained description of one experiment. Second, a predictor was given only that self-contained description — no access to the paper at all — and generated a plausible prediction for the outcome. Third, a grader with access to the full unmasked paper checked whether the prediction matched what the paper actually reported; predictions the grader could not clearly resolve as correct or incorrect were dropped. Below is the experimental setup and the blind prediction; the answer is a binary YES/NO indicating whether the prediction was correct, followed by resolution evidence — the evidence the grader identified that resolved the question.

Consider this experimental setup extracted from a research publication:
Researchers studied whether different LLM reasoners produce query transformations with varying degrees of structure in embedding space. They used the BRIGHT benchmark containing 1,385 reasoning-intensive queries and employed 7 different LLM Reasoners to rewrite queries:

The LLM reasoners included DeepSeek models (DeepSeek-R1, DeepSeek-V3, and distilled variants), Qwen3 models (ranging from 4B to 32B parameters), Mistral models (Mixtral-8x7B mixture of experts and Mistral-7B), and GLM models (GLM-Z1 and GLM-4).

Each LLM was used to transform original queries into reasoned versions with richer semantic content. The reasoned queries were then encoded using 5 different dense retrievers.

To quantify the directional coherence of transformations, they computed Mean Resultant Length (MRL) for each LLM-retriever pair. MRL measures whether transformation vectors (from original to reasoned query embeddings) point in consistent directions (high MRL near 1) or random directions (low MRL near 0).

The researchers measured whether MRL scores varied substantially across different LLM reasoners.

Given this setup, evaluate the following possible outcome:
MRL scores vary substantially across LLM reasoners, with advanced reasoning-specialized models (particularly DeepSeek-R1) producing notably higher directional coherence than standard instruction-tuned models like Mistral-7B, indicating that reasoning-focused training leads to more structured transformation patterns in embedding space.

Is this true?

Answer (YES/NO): NO